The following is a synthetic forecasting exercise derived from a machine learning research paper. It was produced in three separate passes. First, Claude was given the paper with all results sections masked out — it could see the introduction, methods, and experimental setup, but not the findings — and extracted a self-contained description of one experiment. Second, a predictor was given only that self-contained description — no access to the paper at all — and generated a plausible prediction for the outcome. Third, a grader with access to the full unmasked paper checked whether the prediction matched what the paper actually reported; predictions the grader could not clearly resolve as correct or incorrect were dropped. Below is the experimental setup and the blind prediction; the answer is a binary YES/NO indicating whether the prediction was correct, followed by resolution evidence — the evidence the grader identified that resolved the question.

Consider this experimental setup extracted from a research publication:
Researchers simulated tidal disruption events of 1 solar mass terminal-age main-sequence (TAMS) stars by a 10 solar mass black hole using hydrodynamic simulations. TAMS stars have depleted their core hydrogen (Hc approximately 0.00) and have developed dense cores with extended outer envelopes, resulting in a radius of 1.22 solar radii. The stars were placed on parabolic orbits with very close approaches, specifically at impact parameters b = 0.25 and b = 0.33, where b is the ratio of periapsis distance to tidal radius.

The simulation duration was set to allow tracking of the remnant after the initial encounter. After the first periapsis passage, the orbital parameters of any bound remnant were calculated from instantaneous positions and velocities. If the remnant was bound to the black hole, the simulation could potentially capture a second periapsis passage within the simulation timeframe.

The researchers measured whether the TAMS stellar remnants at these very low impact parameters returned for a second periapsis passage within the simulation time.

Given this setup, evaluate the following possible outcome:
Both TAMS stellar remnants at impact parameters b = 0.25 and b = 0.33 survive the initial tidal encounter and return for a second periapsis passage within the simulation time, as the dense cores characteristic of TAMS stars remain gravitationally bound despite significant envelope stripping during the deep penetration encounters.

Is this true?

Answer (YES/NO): YES